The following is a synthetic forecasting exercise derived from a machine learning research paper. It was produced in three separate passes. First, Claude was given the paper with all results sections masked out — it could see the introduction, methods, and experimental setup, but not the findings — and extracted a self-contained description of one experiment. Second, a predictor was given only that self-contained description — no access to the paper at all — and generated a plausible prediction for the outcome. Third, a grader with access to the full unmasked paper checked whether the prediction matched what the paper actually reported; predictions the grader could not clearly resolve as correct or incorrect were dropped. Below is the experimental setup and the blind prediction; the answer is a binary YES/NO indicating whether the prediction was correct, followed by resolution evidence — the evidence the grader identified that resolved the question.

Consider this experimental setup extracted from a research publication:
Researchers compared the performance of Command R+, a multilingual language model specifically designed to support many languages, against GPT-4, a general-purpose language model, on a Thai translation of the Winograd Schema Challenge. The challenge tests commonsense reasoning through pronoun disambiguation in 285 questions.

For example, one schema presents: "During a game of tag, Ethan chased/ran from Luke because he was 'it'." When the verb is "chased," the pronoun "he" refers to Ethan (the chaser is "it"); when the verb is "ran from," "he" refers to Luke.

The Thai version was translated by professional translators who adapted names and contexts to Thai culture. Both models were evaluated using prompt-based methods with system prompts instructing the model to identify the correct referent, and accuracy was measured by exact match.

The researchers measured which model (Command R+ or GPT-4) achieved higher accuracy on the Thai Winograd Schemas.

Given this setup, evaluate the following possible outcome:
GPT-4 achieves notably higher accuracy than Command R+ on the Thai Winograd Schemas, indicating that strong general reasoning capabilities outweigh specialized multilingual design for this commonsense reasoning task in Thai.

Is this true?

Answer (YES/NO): YES